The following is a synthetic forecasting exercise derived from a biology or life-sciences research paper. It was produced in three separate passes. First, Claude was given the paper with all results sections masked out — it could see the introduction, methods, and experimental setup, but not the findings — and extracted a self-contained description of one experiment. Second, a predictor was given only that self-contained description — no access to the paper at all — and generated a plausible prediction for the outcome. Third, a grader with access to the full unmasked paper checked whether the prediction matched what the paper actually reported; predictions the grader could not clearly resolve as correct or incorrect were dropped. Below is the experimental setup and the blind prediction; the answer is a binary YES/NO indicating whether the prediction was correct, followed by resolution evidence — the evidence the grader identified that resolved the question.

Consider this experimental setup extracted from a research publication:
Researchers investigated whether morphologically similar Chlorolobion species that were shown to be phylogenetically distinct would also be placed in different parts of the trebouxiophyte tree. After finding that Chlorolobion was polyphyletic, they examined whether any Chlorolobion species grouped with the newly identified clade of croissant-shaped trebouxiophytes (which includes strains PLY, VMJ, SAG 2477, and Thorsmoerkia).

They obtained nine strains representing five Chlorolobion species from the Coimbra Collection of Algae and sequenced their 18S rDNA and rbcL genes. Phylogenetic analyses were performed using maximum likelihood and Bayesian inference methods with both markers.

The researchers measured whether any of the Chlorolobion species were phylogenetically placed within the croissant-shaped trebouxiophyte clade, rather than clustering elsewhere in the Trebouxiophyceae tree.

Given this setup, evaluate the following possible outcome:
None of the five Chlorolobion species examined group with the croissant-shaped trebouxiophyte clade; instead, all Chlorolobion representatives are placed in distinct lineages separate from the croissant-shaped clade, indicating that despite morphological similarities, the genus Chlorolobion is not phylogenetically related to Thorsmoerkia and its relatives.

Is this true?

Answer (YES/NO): NO